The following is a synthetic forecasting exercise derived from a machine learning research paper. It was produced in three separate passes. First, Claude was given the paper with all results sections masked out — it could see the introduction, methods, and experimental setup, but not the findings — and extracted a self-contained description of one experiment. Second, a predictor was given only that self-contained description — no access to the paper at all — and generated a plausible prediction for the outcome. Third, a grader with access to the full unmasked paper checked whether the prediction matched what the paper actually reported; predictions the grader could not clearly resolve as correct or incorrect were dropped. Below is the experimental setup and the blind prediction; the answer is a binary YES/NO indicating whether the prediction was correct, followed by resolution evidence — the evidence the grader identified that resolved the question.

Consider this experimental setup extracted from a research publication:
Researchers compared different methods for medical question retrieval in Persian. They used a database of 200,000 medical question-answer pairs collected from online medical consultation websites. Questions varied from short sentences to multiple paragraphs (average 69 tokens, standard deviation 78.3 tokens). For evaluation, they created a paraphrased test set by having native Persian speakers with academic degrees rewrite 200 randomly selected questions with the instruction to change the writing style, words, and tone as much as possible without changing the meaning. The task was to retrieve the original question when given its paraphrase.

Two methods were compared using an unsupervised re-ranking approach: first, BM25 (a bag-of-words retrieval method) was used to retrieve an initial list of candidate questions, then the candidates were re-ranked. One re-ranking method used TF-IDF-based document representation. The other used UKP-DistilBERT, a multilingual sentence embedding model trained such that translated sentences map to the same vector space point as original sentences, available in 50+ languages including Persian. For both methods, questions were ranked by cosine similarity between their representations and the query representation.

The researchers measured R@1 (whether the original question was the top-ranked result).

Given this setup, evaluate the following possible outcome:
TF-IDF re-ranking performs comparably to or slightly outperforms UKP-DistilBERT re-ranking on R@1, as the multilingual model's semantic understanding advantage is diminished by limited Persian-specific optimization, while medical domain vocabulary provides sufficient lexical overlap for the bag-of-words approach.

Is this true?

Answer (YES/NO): NO